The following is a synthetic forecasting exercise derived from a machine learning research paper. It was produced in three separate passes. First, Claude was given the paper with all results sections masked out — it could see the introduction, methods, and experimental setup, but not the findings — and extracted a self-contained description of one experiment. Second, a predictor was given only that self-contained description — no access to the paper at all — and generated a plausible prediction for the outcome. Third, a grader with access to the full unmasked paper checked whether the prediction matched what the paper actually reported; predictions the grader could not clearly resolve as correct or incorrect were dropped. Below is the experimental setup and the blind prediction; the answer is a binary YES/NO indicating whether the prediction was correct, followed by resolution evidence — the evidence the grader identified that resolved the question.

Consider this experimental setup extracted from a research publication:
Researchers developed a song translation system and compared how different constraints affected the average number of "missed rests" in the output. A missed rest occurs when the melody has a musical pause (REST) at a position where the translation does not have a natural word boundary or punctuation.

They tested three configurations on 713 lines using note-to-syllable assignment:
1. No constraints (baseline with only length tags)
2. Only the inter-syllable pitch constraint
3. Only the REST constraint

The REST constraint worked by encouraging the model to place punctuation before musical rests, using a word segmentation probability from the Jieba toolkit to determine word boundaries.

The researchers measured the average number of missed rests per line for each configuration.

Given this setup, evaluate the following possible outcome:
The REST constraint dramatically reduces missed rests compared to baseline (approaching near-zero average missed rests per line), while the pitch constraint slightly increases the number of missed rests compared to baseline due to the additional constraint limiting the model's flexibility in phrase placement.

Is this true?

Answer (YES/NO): NO